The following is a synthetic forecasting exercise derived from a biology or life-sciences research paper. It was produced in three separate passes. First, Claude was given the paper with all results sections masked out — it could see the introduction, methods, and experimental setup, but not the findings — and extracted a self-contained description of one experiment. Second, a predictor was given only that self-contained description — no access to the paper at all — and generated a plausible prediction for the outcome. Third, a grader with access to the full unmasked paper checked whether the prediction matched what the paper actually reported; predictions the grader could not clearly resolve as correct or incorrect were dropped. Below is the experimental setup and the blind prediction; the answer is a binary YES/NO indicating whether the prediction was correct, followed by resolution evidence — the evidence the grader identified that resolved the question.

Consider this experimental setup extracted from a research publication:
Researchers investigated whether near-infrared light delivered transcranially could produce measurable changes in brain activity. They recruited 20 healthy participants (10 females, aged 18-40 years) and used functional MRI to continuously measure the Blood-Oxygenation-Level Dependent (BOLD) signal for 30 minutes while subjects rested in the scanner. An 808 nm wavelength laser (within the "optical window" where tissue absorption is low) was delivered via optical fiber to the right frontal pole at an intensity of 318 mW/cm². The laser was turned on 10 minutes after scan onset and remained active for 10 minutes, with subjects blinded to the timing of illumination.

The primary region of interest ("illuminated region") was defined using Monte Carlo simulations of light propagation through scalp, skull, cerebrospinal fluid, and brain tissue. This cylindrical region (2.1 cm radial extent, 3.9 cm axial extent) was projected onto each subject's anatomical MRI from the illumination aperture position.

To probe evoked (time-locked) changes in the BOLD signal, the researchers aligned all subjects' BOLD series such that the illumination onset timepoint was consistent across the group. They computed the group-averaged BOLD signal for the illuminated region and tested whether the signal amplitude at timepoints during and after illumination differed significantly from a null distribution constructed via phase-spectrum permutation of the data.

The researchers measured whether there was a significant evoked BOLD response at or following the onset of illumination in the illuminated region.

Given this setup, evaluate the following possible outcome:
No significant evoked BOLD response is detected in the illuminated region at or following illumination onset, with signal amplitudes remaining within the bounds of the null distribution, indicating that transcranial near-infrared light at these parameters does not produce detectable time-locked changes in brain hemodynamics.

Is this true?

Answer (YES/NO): YES